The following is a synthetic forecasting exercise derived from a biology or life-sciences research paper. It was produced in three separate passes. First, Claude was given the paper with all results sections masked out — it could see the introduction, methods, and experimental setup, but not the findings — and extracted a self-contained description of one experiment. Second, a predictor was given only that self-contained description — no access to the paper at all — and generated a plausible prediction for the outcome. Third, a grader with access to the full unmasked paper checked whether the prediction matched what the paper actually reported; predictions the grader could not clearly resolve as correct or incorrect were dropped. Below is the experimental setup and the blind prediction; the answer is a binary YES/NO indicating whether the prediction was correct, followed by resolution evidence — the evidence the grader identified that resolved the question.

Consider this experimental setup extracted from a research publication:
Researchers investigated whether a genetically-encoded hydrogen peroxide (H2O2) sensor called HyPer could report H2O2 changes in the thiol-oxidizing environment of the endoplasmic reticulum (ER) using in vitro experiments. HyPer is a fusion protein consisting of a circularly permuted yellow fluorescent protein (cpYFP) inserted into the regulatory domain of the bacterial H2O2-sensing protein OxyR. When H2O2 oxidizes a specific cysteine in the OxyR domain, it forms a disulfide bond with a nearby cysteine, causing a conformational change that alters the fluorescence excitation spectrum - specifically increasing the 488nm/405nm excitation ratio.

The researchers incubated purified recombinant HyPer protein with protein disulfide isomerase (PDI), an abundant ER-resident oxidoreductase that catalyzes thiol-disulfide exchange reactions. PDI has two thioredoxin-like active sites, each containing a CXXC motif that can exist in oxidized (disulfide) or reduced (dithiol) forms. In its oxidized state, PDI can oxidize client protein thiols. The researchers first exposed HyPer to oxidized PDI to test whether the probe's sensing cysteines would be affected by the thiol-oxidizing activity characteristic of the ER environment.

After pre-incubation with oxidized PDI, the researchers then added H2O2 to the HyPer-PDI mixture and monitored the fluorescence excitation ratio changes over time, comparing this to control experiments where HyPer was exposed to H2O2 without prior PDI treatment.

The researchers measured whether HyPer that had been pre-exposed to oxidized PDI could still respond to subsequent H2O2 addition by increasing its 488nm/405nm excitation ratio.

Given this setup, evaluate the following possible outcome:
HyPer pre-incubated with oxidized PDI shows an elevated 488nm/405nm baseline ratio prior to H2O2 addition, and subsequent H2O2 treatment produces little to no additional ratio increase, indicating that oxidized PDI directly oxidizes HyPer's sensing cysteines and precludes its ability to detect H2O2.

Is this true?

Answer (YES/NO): YES